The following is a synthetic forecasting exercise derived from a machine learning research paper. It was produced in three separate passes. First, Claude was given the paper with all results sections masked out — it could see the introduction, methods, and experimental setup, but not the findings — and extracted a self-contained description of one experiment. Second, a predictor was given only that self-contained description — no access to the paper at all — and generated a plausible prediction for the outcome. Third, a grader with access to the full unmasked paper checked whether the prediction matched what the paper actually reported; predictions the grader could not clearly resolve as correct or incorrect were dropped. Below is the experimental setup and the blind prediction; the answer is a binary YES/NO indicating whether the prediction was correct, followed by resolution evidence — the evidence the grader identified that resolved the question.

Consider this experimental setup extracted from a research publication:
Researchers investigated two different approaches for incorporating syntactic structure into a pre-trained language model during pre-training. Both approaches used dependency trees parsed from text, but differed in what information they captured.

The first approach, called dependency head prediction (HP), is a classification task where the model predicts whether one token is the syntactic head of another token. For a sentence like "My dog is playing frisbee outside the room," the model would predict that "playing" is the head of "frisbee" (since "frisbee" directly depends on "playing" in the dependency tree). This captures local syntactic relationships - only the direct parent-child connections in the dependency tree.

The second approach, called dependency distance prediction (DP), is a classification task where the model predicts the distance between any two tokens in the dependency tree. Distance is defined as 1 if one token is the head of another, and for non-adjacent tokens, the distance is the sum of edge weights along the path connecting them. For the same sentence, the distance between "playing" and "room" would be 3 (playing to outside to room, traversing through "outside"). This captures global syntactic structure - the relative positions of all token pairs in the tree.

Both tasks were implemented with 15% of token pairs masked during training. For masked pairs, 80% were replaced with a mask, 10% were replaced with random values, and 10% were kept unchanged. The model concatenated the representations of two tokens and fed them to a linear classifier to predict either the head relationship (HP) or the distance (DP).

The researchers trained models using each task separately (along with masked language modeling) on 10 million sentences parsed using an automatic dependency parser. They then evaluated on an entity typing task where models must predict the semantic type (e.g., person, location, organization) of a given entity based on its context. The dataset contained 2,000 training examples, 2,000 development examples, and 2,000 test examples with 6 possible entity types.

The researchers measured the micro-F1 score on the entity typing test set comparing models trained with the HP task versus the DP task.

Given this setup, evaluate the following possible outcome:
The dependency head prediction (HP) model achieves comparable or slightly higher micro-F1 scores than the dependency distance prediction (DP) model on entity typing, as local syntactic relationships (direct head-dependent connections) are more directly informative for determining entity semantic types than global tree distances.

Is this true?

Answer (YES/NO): NO